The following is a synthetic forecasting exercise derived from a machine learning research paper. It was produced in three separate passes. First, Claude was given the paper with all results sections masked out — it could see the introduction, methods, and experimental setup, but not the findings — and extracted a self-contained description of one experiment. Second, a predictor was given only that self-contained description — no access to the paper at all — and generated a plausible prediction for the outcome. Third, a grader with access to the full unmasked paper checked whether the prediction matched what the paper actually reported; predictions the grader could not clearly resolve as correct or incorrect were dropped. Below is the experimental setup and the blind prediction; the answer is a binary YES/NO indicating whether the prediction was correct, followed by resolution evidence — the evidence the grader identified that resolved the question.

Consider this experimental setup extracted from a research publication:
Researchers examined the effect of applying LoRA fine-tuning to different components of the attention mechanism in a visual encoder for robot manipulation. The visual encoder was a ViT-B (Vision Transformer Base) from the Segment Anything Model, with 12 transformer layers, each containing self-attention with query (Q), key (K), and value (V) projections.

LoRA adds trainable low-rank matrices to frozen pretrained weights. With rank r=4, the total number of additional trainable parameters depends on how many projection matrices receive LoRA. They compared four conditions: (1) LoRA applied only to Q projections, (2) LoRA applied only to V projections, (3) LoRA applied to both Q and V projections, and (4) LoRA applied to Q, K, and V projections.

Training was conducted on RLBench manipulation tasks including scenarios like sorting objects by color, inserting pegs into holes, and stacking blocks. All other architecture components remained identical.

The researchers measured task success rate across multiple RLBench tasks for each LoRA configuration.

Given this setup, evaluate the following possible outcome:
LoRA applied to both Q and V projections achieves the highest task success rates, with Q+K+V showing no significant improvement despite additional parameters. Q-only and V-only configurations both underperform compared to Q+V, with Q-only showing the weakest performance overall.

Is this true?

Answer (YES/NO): NO